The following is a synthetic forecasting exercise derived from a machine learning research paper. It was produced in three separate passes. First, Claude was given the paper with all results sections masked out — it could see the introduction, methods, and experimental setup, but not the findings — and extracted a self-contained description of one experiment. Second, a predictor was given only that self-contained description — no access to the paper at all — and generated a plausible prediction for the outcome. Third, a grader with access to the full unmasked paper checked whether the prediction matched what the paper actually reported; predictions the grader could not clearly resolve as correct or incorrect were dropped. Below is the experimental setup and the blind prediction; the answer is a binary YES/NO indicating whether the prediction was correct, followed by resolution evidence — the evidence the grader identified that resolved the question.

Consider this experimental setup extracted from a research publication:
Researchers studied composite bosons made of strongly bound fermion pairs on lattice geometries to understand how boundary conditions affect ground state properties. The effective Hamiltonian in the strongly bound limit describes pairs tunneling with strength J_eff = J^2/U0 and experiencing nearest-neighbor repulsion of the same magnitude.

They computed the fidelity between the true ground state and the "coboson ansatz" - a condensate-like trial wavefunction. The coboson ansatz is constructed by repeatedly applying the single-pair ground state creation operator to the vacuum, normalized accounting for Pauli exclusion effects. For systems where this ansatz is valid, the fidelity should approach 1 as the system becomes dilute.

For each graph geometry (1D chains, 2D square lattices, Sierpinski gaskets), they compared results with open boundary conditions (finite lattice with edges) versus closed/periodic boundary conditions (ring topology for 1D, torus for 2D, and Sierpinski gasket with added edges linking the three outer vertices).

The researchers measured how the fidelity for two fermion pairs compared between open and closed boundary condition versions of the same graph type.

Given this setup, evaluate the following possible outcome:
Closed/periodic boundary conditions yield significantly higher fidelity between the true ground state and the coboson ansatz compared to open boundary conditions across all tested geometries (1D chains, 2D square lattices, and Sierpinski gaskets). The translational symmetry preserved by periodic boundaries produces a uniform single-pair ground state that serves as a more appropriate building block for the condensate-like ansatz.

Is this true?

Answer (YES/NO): YES